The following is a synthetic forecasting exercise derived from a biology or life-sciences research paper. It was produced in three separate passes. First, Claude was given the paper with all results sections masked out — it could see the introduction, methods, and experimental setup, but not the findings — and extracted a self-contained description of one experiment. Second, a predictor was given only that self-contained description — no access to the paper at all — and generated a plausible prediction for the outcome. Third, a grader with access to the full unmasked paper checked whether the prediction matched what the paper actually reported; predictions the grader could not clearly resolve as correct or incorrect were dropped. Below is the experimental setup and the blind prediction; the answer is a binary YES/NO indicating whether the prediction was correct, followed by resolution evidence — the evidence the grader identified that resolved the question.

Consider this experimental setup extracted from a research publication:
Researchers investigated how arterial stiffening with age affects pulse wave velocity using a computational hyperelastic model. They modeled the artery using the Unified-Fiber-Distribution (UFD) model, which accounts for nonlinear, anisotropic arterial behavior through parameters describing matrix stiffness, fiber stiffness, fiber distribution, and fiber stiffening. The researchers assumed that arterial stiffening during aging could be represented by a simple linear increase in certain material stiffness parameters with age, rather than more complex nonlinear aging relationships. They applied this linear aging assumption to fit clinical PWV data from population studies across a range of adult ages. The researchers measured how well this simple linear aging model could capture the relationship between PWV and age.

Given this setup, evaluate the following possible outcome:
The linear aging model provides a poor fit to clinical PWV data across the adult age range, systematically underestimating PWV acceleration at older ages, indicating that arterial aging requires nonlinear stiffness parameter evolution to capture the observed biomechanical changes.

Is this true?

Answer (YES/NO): NO